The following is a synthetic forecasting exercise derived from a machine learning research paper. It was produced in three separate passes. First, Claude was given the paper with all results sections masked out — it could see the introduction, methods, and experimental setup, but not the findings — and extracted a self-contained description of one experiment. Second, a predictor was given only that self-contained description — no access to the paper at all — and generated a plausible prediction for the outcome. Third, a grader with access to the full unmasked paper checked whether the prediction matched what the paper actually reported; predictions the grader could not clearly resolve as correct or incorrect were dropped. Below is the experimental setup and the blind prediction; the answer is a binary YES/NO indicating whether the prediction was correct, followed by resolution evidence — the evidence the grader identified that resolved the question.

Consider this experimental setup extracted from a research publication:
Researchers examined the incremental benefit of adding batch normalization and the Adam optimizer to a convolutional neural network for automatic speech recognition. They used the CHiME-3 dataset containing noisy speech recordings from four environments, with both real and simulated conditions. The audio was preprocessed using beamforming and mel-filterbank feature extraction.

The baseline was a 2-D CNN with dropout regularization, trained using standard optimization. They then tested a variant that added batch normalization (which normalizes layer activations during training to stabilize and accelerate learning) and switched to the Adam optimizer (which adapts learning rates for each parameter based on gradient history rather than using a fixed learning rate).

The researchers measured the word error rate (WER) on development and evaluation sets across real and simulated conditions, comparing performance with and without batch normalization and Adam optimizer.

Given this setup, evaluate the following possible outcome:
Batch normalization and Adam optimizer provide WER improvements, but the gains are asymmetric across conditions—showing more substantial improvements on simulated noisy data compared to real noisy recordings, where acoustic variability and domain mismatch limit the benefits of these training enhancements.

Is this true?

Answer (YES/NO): NO